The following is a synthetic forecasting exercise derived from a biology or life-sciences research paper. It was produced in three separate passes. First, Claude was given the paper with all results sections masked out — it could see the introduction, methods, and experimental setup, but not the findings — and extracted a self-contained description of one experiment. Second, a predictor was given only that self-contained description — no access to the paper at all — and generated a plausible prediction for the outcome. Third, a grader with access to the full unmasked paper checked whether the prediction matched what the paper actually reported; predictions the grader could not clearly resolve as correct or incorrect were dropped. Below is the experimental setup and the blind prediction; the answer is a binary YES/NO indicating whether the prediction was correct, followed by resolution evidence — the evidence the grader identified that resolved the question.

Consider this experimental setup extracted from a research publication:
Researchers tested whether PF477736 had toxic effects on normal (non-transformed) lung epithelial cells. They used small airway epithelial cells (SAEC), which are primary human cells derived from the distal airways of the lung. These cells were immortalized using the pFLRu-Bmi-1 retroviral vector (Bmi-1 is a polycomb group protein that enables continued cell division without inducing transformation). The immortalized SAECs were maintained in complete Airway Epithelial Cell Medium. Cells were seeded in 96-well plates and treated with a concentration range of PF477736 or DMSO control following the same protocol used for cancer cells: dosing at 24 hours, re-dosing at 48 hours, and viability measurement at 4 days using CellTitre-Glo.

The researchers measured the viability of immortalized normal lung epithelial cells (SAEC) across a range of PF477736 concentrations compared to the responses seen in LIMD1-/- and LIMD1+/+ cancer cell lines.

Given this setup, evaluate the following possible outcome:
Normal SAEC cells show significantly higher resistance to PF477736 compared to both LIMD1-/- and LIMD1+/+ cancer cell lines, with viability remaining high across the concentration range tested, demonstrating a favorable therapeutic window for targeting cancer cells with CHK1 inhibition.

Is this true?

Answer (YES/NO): NO